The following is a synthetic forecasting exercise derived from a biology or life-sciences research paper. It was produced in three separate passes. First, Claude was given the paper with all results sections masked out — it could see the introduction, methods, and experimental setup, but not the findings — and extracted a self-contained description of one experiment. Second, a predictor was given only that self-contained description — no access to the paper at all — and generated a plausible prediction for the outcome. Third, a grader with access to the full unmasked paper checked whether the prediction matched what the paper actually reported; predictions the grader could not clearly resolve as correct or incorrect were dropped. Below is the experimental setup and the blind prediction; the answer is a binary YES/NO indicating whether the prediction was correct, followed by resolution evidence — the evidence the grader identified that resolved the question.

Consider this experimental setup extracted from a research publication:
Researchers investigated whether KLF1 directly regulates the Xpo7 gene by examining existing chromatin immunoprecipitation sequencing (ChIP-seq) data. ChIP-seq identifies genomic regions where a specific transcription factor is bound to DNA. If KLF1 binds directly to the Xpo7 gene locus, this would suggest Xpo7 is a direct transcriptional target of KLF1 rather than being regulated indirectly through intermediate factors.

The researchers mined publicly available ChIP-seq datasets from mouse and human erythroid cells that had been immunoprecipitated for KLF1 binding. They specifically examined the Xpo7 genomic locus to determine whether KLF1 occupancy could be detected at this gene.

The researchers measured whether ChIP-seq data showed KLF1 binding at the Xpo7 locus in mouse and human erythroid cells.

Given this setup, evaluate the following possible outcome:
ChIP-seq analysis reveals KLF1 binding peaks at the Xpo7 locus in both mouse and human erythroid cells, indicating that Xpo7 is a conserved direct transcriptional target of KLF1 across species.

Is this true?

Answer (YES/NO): YES